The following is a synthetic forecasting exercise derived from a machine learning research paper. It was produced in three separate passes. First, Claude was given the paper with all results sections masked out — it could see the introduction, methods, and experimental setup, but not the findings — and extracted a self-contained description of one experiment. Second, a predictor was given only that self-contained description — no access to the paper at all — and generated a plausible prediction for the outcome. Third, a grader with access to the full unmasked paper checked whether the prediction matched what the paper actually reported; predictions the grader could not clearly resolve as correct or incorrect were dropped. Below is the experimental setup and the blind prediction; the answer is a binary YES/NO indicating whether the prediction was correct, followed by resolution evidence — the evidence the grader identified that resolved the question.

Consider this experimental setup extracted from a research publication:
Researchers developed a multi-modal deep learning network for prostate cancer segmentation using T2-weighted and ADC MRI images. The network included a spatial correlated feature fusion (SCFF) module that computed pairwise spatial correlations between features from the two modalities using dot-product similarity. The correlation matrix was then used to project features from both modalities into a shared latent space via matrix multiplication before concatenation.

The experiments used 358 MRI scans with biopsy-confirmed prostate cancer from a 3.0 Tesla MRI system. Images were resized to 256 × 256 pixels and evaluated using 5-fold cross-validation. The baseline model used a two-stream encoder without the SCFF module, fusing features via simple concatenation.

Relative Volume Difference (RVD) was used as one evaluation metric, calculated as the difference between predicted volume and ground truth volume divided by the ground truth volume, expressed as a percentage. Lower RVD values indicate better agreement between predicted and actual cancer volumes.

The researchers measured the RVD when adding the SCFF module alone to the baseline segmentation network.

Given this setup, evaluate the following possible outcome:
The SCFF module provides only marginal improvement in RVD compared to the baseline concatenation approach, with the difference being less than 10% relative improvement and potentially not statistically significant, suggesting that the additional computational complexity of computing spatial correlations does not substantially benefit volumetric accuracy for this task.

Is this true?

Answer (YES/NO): NO